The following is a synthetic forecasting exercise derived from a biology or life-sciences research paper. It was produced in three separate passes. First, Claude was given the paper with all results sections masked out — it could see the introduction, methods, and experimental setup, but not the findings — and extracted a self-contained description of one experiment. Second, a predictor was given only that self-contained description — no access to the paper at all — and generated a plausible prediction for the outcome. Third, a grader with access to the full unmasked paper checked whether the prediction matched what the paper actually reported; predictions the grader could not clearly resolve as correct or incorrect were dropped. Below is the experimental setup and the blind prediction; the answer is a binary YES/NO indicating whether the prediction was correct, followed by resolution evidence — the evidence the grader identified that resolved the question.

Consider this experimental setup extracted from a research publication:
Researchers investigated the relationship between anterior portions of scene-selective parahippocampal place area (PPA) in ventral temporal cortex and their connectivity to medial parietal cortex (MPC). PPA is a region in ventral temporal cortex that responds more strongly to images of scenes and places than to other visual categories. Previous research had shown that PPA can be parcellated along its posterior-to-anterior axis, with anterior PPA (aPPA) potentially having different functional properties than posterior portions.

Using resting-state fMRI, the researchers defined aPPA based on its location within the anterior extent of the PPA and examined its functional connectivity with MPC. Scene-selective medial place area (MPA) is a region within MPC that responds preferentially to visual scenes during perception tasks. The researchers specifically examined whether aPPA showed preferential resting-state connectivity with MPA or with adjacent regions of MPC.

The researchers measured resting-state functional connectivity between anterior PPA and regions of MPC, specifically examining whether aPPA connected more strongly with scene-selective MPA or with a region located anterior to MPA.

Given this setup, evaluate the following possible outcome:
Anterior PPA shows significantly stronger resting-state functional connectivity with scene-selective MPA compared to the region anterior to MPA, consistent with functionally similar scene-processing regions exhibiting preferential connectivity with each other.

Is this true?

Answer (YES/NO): NO